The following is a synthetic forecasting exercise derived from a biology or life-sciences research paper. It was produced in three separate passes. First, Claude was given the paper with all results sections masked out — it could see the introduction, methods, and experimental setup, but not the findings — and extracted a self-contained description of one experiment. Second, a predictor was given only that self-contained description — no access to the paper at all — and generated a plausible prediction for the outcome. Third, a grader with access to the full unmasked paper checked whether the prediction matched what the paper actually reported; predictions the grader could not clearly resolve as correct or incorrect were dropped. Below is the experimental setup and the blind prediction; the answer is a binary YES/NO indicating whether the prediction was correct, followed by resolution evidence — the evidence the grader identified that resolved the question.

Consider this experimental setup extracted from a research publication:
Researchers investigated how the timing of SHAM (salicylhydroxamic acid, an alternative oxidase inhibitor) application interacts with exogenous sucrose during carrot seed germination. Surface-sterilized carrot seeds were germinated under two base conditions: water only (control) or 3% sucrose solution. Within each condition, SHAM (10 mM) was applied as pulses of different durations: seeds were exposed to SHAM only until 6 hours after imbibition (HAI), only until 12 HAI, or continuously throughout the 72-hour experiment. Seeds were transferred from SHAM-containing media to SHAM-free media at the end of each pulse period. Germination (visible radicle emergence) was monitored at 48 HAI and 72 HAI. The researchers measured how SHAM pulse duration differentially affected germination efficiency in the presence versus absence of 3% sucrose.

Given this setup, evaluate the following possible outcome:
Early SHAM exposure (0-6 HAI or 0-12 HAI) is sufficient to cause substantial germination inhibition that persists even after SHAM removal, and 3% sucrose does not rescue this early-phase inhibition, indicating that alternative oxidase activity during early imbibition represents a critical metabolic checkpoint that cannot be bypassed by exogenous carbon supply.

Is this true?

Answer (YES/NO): NO